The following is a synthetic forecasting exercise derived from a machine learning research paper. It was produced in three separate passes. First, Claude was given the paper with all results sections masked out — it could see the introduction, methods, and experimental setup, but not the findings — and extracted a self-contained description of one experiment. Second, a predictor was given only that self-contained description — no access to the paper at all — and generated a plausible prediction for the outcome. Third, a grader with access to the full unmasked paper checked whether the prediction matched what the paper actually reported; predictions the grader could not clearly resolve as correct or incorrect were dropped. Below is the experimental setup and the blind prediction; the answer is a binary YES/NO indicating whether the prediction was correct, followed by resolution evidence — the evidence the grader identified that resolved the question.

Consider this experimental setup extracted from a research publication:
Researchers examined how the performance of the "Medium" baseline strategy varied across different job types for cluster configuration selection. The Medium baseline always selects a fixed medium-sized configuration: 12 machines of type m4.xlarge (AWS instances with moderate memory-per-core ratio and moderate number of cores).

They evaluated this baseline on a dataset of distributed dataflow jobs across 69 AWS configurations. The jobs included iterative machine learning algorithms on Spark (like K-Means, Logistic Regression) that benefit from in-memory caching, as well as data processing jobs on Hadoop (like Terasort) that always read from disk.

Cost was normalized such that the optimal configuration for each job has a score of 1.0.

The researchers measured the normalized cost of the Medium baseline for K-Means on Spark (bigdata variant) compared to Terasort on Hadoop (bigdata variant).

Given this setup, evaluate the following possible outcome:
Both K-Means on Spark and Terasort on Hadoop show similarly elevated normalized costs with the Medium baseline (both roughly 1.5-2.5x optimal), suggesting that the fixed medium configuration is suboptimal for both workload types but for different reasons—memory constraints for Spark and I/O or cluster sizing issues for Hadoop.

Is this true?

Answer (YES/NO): NO